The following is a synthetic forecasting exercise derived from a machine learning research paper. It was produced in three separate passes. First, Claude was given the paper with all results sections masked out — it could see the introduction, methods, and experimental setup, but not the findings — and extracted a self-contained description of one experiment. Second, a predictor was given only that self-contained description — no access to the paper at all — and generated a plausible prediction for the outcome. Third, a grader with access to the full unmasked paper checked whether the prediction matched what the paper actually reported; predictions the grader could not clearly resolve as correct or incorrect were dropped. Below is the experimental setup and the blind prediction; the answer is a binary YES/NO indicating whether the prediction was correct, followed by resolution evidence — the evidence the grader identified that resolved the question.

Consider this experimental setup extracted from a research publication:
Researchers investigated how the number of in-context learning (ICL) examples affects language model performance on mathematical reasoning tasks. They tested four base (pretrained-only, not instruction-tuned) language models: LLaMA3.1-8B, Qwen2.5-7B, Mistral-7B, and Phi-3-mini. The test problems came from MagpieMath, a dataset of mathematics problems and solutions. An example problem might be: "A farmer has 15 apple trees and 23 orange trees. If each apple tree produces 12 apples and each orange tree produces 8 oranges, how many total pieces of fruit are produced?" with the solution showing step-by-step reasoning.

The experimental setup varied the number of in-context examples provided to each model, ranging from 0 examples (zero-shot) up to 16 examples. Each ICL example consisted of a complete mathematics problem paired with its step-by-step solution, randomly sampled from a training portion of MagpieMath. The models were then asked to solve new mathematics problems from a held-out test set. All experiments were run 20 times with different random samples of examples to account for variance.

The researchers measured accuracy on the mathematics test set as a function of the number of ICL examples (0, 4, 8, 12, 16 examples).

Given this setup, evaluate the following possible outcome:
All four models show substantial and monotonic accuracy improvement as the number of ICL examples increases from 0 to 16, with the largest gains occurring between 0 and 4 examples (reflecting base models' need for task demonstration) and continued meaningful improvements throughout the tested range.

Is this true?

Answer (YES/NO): NO